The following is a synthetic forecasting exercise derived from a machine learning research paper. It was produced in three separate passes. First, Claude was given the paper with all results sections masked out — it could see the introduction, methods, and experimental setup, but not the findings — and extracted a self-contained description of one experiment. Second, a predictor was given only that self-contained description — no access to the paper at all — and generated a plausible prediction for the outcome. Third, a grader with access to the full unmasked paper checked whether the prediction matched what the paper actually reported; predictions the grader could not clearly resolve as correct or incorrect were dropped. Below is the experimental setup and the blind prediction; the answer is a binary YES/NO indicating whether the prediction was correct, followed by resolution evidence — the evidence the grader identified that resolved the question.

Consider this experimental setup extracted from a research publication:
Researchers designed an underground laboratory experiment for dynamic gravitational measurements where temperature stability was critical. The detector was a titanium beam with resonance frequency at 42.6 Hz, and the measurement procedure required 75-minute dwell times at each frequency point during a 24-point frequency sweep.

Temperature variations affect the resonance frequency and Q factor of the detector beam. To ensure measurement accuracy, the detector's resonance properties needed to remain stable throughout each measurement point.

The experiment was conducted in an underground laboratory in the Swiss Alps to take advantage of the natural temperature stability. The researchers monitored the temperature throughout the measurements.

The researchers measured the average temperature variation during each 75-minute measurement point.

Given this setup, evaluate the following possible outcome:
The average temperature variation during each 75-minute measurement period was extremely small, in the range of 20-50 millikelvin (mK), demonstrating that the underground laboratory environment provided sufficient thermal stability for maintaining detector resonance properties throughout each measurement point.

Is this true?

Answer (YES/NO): NO